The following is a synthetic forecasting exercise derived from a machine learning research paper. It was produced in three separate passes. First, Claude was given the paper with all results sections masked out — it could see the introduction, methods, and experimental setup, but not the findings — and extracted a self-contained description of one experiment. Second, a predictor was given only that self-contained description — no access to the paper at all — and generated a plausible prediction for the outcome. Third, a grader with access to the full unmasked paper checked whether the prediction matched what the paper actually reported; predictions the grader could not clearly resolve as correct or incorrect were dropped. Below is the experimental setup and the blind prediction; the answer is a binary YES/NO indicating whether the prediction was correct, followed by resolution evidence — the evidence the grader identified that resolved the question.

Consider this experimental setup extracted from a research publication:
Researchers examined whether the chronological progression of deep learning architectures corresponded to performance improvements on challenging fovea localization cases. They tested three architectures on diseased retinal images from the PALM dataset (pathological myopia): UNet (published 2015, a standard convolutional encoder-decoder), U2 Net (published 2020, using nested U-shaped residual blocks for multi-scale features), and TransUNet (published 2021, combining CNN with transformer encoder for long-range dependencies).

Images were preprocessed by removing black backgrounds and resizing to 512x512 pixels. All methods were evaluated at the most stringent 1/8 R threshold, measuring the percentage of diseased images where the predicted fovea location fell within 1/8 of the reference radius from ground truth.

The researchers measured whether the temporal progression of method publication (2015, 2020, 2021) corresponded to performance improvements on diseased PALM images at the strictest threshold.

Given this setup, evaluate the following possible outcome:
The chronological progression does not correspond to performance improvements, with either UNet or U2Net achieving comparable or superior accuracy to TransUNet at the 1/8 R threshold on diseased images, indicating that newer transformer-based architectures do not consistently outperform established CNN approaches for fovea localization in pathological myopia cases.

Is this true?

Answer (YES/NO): YES